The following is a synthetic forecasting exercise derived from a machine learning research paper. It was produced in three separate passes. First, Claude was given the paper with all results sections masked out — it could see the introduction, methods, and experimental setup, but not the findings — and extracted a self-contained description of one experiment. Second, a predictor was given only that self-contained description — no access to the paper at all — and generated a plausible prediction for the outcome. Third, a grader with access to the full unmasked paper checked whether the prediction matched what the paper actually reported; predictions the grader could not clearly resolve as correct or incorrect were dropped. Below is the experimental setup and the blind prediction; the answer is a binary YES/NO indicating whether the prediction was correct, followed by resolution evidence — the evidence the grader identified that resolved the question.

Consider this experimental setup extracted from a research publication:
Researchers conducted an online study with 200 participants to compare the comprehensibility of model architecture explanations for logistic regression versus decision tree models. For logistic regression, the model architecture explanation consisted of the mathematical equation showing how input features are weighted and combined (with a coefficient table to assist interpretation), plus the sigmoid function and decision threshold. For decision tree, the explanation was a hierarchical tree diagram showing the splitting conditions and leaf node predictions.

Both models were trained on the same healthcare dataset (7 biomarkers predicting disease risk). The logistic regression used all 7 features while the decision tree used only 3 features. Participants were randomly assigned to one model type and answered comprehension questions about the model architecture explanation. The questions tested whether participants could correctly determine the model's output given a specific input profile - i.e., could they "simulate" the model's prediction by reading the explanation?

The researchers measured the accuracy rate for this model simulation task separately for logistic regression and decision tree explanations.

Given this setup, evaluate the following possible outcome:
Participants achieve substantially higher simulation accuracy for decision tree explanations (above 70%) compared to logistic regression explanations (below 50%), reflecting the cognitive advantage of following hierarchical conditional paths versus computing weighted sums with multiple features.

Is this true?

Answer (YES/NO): NO